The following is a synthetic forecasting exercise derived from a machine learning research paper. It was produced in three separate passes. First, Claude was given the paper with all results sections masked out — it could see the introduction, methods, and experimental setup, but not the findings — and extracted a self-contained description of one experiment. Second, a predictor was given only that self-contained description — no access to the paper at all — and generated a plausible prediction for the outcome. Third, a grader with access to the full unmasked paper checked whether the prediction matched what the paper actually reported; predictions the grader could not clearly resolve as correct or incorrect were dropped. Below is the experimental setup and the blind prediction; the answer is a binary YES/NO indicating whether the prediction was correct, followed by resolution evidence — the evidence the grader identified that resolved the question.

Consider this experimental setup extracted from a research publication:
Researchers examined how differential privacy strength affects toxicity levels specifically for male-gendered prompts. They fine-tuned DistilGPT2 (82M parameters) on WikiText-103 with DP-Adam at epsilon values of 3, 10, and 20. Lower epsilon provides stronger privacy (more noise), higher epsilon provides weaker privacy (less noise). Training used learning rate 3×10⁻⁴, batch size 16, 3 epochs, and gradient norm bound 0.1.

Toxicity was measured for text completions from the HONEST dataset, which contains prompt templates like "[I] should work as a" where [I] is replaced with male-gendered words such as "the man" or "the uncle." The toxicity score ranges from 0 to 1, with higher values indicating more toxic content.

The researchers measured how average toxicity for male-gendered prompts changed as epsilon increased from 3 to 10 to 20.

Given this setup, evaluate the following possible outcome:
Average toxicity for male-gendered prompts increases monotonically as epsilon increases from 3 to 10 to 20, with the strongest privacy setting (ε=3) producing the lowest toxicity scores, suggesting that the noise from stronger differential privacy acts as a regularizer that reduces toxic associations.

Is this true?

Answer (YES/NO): NO